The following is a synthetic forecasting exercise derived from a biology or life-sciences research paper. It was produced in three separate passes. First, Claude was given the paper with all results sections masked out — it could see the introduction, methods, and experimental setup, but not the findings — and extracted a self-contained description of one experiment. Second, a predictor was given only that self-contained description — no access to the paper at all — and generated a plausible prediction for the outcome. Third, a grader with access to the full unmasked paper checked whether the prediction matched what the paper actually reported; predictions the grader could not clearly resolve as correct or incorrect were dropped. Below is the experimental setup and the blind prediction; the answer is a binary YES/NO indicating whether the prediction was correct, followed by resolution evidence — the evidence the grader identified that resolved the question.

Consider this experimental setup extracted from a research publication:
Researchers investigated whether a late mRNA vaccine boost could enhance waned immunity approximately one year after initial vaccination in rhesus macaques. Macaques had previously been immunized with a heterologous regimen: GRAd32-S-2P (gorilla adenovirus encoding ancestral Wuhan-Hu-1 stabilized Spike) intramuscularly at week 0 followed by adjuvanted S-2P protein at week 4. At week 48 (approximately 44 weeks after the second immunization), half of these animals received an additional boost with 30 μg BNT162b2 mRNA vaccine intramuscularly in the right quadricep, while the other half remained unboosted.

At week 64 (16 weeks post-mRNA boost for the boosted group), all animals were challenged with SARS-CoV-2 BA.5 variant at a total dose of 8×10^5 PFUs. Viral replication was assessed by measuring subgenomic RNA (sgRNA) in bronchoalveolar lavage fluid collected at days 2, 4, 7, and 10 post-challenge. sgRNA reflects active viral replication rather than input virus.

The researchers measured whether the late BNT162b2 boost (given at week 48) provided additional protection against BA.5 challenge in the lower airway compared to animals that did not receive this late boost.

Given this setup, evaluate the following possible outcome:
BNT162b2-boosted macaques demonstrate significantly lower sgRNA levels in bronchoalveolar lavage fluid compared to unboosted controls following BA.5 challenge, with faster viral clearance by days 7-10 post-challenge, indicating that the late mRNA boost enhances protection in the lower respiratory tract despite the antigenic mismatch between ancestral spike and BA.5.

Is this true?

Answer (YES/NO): NO